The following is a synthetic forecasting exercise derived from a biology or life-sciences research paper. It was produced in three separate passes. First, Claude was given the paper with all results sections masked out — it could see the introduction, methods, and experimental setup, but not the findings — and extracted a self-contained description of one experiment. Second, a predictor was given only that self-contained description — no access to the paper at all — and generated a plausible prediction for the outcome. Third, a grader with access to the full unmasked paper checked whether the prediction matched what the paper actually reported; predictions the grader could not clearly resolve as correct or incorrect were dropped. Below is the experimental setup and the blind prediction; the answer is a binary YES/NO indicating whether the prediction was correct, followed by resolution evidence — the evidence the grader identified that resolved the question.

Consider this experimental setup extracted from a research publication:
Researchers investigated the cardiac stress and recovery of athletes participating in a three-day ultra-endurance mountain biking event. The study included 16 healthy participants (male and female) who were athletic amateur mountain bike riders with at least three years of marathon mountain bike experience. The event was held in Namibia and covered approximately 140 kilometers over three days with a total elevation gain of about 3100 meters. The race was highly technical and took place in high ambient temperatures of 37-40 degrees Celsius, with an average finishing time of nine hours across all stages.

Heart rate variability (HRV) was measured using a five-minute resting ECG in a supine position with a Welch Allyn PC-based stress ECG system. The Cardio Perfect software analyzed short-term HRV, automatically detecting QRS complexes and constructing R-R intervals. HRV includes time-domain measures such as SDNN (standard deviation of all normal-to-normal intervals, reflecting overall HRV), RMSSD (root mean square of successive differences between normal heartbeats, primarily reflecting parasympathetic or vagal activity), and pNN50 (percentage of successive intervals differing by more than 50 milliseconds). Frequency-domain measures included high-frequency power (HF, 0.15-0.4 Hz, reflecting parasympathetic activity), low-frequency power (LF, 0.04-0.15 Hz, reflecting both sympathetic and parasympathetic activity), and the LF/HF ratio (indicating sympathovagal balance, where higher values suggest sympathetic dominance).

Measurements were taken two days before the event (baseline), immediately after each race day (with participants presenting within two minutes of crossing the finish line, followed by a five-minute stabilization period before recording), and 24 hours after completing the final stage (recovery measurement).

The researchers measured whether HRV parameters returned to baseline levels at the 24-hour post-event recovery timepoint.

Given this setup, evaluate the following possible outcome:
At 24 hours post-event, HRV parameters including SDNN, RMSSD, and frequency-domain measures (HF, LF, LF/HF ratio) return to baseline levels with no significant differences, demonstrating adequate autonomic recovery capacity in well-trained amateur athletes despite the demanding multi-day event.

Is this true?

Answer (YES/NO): NO